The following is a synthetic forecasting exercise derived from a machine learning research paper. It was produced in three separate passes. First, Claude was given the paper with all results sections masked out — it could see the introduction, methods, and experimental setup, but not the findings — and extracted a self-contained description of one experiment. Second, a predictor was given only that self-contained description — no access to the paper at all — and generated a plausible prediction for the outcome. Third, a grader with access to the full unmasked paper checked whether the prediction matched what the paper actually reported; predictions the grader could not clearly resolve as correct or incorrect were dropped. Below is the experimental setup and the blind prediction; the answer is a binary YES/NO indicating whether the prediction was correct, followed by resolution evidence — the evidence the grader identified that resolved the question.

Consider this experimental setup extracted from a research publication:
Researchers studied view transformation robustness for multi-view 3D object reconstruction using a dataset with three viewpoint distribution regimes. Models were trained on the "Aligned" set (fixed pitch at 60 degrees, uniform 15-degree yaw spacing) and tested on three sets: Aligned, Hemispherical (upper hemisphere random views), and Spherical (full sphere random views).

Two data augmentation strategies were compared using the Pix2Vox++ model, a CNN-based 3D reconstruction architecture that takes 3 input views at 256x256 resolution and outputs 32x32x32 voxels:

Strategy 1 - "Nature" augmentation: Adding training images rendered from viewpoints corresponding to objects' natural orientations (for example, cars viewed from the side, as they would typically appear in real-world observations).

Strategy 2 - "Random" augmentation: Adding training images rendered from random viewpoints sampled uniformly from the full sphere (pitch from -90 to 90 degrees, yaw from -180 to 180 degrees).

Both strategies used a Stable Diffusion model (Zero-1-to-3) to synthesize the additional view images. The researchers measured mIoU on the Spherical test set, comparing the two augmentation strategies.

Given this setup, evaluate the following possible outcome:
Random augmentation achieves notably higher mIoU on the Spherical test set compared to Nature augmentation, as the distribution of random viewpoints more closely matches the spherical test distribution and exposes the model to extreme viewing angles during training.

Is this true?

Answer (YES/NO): YES